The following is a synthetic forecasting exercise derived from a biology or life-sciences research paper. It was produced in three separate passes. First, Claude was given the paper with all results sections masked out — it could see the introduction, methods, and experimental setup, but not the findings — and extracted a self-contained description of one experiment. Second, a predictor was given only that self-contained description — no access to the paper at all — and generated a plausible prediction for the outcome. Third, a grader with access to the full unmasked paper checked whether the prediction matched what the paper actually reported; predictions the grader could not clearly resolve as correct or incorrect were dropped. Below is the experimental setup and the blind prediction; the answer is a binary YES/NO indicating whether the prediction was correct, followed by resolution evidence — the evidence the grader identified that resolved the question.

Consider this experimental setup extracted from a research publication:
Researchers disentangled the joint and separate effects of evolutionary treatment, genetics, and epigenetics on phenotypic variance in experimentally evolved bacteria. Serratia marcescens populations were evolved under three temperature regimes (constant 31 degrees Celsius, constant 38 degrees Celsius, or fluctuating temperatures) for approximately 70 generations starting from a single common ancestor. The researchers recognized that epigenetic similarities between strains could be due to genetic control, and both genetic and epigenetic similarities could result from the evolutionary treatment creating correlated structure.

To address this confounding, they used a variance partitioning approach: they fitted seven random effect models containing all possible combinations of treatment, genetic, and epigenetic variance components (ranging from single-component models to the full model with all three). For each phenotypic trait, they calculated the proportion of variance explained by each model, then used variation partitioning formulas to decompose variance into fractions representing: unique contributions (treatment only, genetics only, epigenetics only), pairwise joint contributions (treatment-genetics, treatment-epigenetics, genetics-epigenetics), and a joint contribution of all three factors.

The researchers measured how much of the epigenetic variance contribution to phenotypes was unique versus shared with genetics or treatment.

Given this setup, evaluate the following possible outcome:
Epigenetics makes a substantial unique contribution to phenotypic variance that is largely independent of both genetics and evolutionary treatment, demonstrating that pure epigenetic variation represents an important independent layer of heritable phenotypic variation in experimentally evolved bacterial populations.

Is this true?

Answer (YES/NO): NO